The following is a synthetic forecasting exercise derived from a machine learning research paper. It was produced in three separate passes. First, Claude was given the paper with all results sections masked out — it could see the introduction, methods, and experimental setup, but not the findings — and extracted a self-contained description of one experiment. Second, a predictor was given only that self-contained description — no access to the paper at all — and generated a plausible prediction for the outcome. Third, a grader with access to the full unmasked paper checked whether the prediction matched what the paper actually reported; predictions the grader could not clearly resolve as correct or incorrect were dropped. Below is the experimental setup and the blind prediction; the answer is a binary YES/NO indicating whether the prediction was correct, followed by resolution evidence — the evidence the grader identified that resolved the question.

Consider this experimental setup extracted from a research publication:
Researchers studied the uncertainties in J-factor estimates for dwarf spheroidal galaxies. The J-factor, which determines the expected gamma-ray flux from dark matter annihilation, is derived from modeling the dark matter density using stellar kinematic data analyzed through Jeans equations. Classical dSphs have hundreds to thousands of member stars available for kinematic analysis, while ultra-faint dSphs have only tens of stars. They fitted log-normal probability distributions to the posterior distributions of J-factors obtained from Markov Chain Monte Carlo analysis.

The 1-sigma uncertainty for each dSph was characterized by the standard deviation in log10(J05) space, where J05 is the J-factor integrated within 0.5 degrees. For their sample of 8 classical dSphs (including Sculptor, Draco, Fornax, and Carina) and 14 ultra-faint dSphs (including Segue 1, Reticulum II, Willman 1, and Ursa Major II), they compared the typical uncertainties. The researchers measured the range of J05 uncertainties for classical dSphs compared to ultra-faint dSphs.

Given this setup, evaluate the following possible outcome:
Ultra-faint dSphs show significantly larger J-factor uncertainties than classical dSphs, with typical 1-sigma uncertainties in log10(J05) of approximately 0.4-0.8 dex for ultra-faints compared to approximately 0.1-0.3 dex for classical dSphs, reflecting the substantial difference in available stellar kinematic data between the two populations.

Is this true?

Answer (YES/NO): NO